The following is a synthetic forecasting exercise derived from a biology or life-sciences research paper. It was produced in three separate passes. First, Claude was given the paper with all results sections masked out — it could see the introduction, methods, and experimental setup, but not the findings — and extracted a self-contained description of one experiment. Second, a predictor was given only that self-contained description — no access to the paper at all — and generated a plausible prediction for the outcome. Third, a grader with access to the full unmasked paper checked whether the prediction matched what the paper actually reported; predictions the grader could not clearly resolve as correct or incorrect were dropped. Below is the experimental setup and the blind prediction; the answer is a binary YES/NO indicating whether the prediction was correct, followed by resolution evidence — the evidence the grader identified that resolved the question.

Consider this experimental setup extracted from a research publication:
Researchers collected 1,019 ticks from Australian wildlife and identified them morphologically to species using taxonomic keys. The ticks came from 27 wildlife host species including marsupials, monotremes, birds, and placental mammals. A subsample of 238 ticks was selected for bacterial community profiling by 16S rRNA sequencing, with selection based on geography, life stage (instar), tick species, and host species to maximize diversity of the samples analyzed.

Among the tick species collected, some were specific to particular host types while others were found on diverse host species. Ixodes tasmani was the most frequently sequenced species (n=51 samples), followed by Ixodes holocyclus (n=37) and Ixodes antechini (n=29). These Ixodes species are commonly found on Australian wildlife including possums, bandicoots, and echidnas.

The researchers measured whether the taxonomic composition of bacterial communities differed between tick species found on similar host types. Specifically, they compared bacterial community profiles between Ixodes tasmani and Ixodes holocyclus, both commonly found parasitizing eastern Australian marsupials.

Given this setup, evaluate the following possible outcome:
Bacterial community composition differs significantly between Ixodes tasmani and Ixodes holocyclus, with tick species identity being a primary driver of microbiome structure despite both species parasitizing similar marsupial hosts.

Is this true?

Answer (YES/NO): NO